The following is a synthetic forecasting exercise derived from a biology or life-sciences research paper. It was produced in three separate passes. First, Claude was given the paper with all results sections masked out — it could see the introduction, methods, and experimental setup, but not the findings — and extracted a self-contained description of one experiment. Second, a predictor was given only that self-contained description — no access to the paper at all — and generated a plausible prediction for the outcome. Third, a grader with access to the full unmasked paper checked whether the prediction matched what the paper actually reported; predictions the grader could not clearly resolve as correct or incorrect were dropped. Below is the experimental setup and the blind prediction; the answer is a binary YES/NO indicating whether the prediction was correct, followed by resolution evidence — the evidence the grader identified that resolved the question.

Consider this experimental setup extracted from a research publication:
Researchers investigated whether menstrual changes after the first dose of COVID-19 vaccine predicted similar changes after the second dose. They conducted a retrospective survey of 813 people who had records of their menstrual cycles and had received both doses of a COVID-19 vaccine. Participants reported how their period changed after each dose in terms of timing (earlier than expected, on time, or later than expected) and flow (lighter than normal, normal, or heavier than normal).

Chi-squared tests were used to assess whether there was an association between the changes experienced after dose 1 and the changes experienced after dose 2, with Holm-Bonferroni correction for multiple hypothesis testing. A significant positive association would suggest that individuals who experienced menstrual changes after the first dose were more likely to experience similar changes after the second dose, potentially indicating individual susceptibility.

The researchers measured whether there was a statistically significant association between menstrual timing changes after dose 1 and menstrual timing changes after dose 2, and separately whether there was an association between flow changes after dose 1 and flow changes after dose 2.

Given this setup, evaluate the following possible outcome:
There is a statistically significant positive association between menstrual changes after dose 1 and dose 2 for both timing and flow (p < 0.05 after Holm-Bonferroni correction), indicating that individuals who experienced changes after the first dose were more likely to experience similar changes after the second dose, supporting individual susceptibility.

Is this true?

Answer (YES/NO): YES